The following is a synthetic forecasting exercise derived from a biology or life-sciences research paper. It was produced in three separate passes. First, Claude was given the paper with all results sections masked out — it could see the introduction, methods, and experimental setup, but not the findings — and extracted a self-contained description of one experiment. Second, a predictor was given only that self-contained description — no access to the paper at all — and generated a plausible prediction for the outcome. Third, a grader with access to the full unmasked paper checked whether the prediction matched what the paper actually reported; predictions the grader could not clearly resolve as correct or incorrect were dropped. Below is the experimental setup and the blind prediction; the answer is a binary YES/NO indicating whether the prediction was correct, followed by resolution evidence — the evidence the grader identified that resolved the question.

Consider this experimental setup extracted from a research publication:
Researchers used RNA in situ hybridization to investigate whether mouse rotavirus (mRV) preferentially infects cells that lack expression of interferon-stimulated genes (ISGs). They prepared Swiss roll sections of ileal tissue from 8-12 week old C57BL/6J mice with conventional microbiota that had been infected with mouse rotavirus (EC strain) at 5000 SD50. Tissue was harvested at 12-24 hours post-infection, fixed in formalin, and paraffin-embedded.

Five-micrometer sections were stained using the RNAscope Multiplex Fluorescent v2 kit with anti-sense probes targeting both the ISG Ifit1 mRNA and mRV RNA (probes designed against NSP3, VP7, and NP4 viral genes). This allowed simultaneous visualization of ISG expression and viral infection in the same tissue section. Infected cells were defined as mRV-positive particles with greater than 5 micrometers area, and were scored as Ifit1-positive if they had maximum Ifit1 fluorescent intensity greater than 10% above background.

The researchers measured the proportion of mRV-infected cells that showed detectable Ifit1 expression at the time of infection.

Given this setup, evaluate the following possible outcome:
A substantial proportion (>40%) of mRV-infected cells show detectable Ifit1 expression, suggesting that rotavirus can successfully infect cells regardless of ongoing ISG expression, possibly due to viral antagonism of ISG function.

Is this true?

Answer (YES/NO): NO